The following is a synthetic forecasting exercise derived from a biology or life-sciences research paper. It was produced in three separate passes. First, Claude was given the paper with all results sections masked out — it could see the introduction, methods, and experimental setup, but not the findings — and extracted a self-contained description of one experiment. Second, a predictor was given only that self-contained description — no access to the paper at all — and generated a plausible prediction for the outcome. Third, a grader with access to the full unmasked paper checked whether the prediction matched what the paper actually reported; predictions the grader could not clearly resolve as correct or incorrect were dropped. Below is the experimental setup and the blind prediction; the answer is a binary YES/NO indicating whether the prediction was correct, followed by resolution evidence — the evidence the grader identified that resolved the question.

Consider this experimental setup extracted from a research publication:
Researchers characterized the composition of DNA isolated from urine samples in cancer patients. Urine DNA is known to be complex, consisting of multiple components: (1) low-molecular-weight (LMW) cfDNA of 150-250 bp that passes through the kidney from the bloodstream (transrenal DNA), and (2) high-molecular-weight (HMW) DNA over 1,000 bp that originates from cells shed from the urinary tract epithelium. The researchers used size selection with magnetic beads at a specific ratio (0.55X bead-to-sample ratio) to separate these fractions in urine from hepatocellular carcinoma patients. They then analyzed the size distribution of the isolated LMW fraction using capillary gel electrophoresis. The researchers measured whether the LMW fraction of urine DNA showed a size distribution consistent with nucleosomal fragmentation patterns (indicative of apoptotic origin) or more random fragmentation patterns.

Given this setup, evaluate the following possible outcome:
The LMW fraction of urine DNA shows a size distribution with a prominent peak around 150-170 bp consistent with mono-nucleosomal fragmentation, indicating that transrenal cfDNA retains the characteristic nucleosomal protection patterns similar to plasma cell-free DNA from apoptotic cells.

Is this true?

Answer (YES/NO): YES